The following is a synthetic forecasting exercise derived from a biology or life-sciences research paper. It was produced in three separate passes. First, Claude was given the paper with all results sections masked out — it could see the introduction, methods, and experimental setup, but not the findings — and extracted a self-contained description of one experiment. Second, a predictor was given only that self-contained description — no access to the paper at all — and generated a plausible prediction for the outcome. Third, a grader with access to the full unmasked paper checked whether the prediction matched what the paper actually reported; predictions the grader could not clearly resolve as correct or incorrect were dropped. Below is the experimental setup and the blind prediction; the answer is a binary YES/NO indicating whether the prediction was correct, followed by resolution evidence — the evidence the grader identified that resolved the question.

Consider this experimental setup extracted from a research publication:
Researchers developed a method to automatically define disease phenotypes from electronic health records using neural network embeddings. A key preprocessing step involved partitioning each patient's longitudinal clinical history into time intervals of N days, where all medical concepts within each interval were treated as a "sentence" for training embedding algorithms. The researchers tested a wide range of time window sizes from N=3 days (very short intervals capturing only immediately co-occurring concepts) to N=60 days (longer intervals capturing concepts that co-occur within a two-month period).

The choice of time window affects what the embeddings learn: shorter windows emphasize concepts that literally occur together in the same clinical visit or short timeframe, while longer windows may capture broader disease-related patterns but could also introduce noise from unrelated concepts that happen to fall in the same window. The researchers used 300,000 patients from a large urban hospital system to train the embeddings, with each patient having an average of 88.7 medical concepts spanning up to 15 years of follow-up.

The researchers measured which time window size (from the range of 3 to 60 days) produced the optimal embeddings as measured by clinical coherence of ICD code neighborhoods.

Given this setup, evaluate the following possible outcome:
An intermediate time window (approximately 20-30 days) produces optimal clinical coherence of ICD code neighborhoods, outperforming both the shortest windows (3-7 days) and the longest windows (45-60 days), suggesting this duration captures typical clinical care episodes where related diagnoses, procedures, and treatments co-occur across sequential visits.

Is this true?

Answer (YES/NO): NO